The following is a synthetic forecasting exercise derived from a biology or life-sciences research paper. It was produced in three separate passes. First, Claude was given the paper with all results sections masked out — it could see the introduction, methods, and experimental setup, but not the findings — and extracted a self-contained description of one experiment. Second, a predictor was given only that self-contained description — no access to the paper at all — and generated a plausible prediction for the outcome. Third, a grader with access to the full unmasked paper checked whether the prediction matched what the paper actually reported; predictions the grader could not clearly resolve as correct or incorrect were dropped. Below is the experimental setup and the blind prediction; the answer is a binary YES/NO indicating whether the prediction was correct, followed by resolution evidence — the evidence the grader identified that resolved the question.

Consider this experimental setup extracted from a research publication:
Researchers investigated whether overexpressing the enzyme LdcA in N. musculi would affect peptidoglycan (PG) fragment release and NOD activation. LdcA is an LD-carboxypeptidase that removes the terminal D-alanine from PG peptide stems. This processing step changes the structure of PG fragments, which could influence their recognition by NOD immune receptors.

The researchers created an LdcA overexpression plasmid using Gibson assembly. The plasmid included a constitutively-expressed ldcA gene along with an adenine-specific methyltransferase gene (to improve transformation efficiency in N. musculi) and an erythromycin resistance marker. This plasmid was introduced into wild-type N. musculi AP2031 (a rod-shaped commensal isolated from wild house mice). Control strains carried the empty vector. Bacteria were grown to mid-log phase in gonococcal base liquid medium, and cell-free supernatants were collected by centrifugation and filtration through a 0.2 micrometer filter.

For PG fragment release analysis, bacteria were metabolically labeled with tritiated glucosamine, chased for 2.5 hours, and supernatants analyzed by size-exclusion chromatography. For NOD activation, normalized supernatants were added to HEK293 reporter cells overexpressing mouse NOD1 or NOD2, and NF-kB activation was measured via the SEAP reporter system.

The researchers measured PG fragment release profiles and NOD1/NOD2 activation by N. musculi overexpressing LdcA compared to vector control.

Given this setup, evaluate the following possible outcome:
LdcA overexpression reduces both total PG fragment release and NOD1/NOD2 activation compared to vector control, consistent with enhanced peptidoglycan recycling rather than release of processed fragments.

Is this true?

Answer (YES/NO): NO